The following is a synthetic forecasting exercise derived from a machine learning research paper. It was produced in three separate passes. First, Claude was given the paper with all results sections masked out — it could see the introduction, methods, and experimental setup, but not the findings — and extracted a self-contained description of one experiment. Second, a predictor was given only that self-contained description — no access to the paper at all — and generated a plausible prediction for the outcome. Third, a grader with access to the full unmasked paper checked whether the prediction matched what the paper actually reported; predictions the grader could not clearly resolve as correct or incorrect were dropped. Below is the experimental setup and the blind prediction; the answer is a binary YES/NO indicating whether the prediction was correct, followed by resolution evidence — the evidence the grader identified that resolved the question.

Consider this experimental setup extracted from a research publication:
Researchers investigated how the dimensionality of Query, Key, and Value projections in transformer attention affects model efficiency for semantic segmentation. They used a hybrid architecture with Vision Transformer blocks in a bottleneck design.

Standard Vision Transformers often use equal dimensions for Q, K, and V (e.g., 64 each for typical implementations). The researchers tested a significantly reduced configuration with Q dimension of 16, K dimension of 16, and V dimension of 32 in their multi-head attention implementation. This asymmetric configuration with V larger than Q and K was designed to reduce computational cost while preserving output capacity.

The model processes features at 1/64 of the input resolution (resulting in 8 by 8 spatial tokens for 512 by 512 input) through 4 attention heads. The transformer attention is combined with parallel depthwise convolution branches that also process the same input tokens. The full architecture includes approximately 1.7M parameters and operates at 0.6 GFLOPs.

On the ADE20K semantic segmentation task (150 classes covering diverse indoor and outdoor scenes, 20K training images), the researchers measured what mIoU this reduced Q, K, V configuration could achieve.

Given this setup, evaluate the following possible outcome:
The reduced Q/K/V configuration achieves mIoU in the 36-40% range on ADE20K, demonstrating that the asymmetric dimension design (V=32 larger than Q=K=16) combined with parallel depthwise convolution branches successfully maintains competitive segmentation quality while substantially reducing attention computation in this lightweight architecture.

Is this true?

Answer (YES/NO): NO